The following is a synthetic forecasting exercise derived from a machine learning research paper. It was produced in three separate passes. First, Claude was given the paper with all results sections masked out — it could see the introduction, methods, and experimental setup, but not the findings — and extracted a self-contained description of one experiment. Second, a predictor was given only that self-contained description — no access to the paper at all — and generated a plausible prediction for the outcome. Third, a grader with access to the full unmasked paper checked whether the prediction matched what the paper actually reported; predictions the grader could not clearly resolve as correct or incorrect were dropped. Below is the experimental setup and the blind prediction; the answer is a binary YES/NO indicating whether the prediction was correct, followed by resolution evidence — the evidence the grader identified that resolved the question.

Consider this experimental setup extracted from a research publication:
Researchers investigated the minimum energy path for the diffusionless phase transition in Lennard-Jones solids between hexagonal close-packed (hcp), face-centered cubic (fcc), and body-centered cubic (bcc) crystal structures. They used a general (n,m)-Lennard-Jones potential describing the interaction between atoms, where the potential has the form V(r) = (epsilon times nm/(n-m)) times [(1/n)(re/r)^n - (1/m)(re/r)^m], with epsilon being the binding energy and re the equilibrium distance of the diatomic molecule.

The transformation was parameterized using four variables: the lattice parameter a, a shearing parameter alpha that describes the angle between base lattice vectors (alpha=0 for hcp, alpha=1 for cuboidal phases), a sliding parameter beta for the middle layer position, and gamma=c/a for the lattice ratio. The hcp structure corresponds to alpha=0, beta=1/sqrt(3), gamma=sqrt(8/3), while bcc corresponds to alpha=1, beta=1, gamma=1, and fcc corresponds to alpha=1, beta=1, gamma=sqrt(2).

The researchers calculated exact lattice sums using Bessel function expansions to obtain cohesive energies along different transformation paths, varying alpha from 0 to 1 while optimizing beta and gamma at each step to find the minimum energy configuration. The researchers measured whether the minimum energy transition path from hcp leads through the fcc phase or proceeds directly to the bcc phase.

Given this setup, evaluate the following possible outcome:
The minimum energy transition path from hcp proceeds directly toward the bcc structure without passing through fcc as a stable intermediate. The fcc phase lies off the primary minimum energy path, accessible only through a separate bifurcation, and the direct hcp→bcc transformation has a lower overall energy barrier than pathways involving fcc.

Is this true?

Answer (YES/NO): NO